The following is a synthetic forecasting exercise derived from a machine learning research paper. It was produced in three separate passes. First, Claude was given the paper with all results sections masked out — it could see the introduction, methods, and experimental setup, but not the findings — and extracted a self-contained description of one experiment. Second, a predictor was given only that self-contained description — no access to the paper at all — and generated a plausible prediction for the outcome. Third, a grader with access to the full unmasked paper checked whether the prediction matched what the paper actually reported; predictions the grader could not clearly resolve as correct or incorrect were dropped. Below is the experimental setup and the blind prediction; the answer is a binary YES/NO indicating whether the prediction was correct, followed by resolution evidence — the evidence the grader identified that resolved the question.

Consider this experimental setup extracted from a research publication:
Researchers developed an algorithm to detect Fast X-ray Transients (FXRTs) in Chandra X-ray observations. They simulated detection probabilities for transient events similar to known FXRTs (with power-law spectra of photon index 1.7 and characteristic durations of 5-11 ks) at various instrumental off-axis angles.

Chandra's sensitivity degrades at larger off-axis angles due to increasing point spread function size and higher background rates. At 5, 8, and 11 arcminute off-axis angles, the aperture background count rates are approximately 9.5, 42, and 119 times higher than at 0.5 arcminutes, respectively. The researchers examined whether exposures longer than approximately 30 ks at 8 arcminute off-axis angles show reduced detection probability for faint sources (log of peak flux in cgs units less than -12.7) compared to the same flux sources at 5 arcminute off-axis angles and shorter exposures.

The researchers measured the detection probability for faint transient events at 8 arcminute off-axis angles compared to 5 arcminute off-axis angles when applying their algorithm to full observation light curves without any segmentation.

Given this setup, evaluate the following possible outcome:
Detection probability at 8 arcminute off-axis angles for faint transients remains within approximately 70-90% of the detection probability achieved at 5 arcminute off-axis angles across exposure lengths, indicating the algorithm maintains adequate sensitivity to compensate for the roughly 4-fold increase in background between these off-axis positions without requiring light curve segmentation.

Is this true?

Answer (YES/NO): NO